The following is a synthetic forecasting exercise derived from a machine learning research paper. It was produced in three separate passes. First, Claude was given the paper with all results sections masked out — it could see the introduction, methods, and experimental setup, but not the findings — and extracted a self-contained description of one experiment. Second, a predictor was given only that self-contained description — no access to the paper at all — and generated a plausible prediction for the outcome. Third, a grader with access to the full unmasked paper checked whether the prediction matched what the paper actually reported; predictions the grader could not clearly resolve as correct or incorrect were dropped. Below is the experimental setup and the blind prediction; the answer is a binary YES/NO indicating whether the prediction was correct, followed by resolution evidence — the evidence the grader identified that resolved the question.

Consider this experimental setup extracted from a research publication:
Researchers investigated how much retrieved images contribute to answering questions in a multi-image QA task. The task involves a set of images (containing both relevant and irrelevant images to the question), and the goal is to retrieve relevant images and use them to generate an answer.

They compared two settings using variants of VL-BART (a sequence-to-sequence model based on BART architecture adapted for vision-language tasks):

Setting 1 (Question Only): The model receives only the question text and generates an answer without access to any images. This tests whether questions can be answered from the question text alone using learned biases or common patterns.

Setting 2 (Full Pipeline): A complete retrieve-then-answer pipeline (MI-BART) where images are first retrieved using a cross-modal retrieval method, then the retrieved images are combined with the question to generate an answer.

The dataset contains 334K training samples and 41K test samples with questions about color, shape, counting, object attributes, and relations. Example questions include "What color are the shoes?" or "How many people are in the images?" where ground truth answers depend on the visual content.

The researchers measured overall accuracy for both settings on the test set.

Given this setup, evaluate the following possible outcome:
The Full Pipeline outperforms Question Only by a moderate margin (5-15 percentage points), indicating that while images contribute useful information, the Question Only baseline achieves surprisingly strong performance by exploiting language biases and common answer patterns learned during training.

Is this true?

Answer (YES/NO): YES